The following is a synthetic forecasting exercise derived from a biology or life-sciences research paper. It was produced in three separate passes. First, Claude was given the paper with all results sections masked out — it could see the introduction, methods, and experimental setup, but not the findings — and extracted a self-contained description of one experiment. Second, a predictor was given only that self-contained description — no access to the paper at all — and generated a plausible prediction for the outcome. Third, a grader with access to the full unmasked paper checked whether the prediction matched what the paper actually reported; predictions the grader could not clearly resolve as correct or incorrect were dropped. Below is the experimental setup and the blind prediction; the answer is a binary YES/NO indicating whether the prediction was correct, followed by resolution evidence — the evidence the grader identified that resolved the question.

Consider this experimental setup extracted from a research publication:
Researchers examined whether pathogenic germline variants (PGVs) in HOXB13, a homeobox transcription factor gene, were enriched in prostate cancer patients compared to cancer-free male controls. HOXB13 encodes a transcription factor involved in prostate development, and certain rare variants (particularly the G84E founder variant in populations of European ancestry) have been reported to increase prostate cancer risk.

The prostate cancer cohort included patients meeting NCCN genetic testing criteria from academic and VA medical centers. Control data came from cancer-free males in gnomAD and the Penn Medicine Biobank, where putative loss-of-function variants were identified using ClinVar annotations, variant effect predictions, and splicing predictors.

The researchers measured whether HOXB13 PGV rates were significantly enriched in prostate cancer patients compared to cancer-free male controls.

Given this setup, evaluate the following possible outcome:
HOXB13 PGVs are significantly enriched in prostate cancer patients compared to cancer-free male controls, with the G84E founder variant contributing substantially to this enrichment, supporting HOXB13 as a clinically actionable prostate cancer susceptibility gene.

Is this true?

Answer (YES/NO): NO